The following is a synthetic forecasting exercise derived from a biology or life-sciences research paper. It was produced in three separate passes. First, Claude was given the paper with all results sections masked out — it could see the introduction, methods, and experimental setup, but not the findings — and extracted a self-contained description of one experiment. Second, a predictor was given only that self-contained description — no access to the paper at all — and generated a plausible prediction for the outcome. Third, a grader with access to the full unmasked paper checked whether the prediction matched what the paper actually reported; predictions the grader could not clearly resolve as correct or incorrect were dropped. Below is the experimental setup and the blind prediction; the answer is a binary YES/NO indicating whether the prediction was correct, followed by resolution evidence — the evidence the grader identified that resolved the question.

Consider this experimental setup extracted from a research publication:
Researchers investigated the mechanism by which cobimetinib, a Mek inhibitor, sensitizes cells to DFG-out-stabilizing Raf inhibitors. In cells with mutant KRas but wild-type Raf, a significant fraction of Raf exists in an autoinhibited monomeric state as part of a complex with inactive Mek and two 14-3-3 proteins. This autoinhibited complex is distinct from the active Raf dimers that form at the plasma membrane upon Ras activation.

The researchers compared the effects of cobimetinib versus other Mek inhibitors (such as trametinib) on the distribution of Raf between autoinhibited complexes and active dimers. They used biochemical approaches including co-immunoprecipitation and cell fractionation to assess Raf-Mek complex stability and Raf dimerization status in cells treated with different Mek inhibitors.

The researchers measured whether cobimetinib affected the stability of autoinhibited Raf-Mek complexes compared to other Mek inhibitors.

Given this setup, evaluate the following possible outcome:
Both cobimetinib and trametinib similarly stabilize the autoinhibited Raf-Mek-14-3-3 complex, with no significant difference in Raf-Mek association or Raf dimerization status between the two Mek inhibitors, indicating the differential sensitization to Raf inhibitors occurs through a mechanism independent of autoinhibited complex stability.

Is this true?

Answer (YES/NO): NO